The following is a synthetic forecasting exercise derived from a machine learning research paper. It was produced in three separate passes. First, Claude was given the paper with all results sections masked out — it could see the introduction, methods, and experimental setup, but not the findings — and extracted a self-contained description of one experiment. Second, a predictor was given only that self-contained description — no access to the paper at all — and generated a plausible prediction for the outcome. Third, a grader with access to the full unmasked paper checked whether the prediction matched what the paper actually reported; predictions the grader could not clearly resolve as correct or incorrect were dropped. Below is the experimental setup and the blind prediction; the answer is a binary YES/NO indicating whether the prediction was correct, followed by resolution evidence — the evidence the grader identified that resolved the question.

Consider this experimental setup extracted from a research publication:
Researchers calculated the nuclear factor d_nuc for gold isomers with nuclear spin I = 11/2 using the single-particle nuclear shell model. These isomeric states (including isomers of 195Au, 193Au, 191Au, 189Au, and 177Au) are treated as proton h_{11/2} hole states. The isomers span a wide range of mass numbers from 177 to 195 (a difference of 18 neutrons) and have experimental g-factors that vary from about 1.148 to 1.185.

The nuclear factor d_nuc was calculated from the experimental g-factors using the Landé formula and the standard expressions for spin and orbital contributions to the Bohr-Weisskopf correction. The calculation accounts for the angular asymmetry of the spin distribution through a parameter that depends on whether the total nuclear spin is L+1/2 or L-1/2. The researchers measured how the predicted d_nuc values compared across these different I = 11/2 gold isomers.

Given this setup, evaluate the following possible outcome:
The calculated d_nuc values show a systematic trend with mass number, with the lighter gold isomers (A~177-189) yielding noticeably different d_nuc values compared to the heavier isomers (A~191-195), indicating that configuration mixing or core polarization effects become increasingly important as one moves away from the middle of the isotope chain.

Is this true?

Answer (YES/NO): NO